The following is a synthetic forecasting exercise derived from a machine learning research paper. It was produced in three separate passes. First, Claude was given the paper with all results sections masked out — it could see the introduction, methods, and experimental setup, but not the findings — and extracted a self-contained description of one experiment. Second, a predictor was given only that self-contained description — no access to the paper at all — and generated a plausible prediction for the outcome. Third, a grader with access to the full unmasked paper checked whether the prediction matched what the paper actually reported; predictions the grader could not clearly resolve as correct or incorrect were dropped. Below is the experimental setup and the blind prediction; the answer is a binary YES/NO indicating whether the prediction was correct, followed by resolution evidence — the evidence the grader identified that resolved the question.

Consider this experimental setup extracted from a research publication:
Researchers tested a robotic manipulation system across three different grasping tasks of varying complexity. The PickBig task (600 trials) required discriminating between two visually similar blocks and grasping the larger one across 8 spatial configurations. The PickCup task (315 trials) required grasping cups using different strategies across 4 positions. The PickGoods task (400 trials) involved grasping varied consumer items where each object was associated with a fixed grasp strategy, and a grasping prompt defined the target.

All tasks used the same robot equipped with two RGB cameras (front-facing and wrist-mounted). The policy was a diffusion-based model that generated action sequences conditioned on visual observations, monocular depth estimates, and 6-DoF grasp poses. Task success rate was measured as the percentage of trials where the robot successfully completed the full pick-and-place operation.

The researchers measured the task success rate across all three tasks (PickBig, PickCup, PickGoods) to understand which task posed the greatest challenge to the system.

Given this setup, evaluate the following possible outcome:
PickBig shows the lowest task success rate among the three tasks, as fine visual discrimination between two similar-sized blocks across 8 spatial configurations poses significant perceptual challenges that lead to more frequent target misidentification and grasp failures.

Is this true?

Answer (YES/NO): NO